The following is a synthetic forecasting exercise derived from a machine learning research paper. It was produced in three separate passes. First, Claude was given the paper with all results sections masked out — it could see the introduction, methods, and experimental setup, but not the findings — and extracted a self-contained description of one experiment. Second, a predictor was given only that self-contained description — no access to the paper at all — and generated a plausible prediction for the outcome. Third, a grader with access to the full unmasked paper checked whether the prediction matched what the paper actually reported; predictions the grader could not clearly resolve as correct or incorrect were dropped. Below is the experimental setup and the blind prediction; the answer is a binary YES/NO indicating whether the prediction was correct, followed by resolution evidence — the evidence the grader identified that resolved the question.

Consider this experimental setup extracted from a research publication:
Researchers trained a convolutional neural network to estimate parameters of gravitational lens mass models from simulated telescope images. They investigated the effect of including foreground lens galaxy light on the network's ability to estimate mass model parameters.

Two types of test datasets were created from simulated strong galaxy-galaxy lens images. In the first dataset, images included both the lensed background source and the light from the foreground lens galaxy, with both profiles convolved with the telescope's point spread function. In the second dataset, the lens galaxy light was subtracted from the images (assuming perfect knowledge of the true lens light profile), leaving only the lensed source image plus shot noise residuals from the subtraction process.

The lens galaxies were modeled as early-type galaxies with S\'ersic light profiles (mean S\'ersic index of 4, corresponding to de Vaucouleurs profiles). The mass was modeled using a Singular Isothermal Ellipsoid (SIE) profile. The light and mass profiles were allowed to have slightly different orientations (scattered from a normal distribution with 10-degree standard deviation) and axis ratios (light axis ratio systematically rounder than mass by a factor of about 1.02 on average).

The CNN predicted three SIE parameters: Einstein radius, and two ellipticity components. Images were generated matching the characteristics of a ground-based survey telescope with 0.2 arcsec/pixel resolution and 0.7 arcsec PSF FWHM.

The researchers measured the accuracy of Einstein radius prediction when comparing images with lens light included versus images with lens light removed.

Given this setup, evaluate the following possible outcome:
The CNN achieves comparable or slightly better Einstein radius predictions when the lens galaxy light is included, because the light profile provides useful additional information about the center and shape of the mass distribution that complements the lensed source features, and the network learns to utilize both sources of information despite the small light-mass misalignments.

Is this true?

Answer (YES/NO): NO